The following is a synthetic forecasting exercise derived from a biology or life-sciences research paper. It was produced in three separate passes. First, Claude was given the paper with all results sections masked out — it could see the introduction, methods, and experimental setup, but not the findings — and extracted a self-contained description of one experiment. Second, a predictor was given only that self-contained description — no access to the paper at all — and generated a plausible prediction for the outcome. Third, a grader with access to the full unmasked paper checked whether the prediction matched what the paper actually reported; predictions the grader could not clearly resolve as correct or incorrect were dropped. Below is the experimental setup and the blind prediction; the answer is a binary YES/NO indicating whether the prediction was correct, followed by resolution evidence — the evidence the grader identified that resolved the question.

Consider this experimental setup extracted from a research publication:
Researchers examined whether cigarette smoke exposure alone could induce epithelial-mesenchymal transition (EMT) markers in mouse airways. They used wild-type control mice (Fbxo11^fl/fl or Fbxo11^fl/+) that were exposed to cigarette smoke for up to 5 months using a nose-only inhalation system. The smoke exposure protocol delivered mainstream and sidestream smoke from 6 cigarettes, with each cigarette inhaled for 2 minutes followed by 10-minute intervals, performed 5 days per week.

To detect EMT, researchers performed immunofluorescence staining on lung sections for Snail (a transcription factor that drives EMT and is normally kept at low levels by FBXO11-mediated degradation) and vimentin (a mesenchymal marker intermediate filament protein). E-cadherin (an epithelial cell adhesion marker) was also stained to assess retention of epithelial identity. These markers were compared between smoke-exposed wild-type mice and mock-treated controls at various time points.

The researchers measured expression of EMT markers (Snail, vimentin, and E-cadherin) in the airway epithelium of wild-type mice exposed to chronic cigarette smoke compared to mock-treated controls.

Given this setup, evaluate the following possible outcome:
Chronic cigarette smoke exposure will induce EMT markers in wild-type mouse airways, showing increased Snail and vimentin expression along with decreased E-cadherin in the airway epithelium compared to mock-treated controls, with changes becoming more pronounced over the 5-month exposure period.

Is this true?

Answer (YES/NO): NO